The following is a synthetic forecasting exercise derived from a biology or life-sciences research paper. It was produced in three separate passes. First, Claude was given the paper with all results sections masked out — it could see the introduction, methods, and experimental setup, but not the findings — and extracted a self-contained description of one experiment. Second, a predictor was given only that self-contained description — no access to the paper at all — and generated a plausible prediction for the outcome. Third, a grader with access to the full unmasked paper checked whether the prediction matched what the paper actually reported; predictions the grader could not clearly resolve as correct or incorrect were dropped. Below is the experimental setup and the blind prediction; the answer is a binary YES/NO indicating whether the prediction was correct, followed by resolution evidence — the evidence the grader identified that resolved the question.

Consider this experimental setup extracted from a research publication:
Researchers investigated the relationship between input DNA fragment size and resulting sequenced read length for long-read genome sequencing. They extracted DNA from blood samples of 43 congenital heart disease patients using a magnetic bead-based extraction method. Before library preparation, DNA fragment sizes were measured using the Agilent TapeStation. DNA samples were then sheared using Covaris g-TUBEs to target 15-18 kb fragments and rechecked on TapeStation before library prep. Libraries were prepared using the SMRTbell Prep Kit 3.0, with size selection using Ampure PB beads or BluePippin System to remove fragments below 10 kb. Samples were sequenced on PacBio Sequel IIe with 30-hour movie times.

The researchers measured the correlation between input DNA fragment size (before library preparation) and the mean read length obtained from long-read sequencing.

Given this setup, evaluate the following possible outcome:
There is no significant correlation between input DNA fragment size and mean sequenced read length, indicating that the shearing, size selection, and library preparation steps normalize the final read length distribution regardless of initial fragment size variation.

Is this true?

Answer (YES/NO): YES